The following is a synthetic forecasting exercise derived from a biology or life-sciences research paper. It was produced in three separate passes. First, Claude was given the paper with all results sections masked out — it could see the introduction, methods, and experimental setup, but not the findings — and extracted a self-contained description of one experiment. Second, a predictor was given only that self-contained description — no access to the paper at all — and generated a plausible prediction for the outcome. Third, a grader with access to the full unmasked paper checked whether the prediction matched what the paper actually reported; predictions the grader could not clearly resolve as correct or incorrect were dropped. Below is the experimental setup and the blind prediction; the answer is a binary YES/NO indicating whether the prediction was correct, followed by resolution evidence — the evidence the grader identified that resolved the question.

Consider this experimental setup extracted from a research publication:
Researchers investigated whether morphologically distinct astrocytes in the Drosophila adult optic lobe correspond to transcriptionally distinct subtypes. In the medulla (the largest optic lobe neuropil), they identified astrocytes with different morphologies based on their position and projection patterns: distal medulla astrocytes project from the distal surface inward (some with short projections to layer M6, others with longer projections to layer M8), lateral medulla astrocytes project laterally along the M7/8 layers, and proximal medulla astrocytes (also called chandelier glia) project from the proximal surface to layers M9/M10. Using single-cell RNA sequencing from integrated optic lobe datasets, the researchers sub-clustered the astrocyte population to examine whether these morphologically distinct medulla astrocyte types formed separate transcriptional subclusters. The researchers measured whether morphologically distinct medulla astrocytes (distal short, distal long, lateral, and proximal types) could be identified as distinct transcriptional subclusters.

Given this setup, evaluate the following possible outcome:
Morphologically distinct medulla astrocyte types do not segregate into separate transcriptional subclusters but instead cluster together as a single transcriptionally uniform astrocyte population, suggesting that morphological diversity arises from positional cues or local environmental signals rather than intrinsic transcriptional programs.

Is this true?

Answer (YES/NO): YES